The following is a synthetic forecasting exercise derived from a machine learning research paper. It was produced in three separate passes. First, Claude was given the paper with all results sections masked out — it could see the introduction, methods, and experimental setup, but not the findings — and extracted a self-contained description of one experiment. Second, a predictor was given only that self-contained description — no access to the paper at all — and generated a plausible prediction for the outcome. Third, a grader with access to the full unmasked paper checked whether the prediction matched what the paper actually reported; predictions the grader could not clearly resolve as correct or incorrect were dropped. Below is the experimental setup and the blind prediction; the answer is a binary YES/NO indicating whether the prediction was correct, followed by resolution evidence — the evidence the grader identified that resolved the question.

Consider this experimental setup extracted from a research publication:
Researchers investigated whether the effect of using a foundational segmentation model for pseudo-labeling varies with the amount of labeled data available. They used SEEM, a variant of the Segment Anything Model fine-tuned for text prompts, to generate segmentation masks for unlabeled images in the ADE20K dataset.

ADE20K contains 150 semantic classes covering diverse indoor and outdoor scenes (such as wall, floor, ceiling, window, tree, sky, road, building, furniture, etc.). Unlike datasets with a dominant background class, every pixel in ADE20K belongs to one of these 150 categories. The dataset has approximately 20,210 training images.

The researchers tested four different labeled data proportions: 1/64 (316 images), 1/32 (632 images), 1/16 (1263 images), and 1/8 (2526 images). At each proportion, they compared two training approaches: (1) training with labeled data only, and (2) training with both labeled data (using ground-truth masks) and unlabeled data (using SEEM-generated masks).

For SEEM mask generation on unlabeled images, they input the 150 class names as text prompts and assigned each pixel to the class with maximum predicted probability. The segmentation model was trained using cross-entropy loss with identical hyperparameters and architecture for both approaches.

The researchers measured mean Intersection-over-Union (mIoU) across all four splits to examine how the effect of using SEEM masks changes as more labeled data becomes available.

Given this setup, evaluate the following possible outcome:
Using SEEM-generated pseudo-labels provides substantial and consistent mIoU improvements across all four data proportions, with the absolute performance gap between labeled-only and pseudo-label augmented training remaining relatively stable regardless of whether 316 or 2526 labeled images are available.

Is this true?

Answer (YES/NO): NO